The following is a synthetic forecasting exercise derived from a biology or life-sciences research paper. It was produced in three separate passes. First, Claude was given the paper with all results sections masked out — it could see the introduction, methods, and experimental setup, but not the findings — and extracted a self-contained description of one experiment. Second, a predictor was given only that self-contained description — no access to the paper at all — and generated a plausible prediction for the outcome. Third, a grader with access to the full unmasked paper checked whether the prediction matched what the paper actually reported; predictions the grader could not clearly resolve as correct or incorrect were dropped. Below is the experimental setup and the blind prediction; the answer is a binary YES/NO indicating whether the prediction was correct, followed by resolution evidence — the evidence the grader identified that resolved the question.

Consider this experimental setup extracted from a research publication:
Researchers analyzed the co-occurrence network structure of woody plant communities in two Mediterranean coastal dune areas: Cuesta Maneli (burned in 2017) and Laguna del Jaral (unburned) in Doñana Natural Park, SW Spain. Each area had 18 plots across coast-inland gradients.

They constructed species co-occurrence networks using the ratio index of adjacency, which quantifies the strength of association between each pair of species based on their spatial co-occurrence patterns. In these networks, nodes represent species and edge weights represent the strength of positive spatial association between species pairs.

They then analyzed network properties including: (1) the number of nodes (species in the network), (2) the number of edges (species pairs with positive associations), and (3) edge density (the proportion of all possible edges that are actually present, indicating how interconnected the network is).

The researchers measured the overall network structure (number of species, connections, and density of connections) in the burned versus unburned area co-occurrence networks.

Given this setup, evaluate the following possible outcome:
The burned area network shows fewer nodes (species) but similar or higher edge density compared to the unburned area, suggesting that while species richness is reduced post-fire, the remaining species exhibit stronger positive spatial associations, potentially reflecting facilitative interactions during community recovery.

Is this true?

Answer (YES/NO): NO